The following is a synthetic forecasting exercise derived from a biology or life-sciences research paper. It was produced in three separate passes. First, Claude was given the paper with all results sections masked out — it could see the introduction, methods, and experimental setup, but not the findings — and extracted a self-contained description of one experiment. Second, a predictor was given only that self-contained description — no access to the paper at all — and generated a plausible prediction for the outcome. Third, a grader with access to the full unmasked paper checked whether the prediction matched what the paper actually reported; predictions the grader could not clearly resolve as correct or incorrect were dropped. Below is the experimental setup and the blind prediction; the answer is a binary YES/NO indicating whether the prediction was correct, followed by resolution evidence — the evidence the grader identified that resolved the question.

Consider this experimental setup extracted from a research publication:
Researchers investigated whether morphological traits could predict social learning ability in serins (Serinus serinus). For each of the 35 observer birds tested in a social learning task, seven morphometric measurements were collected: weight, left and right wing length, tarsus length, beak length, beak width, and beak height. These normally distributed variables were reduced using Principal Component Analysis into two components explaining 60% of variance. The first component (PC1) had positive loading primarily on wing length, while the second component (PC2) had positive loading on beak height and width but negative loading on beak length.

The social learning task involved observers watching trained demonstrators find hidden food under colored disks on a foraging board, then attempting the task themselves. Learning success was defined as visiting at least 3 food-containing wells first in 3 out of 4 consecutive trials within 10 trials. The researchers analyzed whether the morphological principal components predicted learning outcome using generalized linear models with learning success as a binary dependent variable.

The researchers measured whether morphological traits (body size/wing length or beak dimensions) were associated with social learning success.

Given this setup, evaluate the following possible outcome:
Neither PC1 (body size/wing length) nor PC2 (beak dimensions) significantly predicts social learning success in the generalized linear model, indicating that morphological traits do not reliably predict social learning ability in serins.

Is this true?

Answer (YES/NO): NO